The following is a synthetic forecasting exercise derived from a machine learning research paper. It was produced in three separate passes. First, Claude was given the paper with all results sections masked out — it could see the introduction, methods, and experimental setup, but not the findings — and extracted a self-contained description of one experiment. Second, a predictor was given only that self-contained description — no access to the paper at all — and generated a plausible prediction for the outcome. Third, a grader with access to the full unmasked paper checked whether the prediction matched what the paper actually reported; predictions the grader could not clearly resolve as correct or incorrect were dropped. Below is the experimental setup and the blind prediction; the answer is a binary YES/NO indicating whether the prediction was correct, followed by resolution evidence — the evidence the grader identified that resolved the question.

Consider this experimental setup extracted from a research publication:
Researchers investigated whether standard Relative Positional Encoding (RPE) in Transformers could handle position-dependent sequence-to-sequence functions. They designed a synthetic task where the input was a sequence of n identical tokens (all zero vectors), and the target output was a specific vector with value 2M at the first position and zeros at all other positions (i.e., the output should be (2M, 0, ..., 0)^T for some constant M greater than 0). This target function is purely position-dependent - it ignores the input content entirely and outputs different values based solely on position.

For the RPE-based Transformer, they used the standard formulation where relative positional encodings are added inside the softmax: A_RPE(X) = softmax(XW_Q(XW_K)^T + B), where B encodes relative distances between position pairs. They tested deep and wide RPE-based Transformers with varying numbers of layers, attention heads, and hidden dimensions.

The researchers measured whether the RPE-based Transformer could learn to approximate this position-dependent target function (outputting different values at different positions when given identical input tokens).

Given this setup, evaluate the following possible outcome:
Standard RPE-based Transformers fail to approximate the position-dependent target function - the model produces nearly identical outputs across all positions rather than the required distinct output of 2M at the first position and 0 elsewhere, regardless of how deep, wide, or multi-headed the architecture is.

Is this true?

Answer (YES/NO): YES